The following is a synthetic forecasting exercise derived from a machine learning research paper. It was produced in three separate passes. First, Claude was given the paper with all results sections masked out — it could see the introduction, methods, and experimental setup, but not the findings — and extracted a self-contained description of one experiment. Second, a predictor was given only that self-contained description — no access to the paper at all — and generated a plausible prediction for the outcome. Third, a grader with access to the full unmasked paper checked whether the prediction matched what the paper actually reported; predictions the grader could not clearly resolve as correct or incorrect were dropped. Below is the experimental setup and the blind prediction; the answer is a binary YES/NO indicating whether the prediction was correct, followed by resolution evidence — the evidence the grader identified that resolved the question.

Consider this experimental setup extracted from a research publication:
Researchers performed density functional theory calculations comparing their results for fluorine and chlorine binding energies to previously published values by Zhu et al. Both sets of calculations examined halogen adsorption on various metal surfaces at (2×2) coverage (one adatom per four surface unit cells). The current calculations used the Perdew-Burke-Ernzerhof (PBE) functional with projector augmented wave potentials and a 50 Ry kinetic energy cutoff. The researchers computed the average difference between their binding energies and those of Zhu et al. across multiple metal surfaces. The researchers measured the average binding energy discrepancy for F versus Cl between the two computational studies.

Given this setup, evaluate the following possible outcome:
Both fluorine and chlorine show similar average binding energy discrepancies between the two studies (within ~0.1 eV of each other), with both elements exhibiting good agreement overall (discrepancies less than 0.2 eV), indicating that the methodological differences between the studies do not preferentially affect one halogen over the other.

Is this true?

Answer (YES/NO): NO